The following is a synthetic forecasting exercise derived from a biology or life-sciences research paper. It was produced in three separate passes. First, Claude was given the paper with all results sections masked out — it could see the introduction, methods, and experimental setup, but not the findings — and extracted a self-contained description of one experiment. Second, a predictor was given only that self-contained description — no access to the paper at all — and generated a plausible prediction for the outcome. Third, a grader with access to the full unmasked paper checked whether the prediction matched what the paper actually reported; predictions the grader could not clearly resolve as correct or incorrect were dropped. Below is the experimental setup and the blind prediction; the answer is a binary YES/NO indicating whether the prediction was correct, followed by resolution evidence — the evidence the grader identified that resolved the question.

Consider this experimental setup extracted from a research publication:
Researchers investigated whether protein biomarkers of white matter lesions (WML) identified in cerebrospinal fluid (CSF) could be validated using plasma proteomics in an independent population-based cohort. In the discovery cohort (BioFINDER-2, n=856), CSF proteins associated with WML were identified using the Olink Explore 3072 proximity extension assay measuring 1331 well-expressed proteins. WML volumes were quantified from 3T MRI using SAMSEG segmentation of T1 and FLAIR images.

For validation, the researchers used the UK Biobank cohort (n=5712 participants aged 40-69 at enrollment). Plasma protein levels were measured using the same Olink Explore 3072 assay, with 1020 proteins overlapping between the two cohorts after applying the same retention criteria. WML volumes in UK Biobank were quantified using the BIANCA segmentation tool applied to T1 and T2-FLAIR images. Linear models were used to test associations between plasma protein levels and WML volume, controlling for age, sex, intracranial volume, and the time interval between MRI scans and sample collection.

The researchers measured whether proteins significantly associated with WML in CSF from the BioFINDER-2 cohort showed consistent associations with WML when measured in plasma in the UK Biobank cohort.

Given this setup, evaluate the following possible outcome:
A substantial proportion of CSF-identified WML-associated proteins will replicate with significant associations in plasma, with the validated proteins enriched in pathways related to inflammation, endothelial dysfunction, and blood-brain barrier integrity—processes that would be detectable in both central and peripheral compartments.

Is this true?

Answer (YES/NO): NO